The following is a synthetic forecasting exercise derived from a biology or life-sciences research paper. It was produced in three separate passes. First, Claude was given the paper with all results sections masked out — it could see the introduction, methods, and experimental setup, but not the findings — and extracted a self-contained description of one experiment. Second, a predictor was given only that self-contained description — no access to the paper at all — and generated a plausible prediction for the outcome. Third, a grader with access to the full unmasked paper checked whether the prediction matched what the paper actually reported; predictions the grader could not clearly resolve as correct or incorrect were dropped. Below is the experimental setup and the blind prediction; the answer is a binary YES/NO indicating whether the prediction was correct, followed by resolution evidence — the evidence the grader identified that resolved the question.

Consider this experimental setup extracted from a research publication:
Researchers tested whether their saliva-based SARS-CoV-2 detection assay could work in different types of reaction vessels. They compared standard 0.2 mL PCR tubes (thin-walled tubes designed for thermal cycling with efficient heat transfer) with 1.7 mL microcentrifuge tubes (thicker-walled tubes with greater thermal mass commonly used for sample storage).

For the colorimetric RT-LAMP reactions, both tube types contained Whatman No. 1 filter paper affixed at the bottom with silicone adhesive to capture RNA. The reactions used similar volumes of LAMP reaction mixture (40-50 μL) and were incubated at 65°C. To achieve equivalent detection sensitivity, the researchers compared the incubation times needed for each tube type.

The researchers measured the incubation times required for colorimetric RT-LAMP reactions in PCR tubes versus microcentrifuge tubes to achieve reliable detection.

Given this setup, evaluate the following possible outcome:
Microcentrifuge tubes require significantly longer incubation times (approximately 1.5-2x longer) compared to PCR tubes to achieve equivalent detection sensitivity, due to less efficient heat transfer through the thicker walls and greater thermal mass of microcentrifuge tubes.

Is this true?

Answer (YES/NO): NO